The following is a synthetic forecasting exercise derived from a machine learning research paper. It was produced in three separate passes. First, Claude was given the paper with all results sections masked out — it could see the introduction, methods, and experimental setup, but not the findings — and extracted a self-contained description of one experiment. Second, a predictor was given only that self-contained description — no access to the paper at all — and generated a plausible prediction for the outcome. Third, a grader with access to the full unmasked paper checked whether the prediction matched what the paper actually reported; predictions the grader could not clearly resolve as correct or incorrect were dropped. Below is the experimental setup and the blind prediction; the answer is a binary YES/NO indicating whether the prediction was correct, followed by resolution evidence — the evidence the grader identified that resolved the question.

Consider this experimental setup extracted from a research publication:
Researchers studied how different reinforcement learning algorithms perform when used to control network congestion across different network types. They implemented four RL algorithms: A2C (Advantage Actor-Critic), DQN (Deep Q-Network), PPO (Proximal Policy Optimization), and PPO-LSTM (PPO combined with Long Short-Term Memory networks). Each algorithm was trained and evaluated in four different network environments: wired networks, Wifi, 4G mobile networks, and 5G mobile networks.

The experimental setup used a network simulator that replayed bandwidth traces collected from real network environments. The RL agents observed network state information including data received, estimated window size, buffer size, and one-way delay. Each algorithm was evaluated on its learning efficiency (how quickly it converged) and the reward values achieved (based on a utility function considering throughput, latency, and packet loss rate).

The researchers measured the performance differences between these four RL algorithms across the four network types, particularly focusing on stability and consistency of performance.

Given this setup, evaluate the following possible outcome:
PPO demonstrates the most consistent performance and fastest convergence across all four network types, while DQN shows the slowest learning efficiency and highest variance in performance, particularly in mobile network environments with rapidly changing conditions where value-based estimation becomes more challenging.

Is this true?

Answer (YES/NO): NO